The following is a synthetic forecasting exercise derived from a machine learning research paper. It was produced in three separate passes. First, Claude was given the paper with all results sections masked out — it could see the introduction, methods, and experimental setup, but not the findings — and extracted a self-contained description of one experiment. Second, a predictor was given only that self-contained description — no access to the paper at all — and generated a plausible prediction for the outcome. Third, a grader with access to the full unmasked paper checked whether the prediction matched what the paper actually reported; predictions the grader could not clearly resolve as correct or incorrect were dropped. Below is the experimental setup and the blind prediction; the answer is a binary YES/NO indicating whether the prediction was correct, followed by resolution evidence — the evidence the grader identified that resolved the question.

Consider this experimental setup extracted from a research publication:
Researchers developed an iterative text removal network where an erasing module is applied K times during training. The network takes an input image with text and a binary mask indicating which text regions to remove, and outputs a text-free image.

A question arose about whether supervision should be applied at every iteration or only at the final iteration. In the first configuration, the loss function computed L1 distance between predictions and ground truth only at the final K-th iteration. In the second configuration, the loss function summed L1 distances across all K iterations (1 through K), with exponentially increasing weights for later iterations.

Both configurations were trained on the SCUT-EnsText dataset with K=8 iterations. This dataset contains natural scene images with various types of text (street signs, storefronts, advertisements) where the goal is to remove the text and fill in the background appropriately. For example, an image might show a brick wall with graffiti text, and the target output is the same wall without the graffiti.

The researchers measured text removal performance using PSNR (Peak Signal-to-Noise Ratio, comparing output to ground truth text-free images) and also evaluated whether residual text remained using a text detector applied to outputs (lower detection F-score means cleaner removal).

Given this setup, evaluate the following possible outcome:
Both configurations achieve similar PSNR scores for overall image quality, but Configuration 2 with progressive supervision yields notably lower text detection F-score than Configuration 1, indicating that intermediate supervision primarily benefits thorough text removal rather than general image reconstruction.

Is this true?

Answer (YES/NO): NO